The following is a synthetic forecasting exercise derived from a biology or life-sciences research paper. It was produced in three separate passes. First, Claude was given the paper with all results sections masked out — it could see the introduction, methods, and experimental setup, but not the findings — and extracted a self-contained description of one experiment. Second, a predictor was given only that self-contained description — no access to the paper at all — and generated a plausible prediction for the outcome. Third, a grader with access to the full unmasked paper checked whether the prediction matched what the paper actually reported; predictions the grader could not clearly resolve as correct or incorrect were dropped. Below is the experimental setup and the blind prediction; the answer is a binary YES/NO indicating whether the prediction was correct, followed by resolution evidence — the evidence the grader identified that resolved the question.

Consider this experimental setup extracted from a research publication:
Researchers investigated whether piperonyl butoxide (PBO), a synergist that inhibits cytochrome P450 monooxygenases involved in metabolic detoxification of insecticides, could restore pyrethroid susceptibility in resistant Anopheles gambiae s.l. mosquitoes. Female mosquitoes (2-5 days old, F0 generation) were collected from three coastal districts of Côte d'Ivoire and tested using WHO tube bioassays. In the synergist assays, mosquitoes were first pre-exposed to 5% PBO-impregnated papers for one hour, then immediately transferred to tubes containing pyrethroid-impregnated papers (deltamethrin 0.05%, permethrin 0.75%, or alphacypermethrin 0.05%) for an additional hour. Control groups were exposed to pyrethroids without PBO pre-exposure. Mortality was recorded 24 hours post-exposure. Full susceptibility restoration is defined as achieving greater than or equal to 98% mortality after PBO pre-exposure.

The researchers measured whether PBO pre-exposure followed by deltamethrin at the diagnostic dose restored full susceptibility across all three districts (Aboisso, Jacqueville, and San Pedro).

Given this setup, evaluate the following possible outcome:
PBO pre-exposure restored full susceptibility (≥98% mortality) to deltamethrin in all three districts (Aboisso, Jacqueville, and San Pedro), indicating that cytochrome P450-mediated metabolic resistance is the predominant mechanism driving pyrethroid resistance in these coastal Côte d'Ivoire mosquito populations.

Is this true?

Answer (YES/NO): NO